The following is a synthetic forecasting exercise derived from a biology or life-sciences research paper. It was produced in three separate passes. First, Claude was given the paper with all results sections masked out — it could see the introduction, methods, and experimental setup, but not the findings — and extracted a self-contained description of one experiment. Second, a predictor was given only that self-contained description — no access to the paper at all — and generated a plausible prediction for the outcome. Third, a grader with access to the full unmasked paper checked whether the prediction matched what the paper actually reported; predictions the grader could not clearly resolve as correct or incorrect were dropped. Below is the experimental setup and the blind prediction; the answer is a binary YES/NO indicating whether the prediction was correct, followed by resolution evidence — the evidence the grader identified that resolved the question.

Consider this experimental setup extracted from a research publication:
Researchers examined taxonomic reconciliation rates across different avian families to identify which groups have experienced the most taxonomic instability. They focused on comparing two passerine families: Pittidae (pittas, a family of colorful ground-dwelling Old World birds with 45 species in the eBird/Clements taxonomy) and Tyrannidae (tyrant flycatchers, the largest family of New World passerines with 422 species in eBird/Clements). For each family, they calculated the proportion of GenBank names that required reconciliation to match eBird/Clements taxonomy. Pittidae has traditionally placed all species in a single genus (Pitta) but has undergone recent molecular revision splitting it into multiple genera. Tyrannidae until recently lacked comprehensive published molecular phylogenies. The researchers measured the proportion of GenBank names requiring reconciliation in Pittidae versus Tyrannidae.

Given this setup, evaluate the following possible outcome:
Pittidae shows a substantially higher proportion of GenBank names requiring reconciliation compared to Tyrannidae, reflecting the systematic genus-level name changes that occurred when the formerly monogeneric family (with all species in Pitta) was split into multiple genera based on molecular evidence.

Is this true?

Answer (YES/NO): YES